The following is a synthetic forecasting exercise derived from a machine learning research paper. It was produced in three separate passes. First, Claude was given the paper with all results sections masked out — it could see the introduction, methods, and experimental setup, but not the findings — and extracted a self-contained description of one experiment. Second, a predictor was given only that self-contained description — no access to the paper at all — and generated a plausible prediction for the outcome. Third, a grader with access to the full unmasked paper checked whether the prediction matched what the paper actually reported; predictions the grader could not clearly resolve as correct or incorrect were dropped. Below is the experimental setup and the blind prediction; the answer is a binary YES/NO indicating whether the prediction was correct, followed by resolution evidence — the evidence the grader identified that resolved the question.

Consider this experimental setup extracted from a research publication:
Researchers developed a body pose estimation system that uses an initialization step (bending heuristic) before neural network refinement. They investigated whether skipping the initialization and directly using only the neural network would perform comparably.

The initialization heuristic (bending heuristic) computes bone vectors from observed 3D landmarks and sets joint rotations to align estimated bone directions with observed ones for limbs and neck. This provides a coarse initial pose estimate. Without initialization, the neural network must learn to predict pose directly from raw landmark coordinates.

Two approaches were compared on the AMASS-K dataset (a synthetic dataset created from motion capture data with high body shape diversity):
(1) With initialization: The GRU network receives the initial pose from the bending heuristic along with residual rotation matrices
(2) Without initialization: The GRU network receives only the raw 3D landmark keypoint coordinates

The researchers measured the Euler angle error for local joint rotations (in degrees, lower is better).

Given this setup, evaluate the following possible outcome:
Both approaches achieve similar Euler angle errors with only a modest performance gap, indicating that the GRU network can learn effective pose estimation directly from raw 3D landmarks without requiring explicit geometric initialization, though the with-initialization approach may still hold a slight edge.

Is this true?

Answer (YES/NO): NO